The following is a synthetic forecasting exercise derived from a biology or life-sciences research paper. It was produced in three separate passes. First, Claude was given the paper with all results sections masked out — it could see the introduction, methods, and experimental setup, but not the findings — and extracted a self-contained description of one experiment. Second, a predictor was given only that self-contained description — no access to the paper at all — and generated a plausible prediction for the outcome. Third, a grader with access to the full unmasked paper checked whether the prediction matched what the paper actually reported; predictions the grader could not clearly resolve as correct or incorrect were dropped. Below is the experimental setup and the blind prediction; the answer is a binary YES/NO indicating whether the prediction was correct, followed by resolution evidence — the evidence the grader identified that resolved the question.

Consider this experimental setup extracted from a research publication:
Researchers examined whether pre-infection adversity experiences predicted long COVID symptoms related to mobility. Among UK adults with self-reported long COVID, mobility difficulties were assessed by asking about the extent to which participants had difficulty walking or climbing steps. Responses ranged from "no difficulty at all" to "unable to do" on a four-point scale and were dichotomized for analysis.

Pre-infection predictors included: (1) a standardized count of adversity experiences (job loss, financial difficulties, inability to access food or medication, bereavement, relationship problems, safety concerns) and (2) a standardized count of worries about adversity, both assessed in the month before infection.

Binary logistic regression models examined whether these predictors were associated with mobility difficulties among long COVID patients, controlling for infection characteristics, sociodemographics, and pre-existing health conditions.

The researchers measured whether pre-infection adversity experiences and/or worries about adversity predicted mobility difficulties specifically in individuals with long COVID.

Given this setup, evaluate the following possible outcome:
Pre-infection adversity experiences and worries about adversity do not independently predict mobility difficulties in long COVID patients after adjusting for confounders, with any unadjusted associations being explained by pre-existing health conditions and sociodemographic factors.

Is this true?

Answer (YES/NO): NO